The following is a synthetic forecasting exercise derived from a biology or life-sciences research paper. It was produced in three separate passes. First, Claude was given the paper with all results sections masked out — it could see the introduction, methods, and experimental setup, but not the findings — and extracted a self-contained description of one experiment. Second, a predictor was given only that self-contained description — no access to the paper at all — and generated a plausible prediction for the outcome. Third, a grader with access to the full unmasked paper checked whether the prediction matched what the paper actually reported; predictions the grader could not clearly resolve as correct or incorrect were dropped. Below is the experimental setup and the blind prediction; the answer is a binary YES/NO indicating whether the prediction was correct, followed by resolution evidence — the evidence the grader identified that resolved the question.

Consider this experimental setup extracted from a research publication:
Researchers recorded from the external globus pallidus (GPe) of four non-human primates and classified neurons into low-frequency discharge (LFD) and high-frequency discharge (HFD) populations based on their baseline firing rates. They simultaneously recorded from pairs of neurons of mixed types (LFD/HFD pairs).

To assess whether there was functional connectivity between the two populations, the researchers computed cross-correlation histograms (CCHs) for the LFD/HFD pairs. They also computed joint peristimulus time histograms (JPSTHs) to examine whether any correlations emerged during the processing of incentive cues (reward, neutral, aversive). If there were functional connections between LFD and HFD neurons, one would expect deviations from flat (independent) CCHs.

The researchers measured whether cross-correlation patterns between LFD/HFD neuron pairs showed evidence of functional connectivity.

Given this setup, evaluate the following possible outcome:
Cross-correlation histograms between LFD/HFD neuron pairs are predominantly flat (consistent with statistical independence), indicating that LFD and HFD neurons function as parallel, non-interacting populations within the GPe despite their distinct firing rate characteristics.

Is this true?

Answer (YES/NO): YES